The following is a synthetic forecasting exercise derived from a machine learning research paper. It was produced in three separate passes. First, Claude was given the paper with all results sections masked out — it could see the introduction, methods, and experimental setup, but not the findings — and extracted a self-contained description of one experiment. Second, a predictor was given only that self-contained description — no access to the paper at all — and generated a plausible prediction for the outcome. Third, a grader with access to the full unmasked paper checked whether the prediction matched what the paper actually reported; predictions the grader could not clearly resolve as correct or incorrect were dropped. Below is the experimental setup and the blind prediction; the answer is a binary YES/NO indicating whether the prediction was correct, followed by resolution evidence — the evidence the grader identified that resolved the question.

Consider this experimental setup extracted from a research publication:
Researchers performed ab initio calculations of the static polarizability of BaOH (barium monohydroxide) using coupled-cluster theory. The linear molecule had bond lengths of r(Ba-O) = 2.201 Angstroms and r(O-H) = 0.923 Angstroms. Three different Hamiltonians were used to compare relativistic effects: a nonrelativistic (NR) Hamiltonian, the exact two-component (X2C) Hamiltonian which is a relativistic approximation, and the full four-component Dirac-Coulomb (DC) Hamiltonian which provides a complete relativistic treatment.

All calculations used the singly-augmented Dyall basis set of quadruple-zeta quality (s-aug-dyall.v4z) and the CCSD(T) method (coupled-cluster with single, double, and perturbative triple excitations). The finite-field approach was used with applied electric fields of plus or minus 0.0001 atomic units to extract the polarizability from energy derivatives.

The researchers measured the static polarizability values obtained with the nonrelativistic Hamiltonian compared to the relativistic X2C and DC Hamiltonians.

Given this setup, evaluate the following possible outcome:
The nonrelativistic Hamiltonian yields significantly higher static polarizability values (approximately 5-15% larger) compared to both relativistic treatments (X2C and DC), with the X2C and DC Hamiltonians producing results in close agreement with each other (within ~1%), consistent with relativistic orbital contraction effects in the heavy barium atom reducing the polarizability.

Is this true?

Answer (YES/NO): NO